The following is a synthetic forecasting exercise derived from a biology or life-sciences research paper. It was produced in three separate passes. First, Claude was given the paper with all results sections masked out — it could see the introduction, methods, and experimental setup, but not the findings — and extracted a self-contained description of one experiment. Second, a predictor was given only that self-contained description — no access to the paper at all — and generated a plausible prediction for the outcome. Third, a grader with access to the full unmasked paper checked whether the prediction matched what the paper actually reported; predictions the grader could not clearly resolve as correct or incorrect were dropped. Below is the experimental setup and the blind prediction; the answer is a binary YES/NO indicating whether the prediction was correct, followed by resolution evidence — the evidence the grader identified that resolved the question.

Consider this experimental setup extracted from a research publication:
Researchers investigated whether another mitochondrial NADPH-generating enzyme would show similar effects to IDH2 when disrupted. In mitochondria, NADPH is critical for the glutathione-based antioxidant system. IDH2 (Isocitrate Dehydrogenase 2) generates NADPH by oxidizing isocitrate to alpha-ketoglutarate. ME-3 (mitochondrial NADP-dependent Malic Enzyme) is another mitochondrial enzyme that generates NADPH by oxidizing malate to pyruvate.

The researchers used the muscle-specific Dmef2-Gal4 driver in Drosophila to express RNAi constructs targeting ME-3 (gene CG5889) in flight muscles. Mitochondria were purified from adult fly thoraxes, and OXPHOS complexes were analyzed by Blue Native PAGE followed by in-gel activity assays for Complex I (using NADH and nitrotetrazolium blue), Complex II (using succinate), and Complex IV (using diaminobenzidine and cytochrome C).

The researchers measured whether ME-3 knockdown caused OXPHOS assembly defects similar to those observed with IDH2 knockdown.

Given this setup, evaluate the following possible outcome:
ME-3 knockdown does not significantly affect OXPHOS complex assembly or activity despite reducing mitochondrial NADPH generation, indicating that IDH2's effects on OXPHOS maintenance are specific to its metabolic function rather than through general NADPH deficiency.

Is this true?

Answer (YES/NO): NO